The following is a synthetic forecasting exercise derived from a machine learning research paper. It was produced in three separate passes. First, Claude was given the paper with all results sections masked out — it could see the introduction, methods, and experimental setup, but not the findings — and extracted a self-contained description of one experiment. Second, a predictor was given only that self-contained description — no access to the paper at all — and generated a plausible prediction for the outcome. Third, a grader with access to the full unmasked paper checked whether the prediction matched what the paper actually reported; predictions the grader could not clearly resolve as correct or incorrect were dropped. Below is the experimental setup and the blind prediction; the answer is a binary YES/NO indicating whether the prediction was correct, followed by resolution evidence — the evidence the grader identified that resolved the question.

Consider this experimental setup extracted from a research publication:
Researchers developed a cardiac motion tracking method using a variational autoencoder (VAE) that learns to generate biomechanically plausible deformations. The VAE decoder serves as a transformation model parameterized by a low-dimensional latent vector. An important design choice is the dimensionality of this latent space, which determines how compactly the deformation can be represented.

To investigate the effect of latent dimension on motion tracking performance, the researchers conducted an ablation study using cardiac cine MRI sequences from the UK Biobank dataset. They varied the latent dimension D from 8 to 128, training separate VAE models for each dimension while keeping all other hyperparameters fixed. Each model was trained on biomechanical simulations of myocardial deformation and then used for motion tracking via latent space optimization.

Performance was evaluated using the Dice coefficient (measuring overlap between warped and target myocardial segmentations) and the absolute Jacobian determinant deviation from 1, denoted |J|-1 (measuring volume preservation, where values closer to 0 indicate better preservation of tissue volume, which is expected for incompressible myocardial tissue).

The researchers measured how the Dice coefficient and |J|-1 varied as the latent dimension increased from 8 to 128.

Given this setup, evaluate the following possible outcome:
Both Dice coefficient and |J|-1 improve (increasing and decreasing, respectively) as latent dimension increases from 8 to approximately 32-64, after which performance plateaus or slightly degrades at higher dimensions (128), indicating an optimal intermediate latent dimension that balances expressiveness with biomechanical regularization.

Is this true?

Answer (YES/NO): NO